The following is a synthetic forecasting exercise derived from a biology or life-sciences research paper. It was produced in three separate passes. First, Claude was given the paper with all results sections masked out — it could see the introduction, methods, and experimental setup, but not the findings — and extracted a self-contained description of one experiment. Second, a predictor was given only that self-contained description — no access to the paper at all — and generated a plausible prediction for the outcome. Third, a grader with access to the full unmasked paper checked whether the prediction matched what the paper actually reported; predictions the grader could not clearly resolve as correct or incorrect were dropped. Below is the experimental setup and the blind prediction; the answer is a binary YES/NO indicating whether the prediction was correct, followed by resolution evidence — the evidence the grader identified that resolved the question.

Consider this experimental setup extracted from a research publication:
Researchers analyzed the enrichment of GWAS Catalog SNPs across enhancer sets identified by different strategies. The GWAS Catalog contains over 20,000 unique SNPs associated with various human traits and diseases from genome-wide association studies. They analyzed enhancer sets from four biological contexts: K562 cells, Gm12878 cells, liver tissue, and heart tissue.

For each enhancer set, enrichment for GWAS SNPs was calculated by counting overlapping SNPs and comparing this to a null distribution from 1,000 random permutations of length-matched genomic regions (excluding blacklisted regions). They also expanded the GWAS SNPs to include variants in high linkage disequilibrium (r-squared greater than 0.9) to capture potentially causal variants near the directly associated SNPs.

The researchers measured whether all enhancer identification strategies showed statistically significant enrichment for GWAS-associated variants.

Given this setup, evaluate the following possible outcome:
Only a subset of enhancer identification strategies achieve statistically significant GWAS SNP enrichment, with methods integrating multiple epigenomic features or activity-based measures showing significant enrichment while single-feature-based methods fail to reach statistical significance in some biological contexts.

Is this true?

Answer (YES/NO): NO